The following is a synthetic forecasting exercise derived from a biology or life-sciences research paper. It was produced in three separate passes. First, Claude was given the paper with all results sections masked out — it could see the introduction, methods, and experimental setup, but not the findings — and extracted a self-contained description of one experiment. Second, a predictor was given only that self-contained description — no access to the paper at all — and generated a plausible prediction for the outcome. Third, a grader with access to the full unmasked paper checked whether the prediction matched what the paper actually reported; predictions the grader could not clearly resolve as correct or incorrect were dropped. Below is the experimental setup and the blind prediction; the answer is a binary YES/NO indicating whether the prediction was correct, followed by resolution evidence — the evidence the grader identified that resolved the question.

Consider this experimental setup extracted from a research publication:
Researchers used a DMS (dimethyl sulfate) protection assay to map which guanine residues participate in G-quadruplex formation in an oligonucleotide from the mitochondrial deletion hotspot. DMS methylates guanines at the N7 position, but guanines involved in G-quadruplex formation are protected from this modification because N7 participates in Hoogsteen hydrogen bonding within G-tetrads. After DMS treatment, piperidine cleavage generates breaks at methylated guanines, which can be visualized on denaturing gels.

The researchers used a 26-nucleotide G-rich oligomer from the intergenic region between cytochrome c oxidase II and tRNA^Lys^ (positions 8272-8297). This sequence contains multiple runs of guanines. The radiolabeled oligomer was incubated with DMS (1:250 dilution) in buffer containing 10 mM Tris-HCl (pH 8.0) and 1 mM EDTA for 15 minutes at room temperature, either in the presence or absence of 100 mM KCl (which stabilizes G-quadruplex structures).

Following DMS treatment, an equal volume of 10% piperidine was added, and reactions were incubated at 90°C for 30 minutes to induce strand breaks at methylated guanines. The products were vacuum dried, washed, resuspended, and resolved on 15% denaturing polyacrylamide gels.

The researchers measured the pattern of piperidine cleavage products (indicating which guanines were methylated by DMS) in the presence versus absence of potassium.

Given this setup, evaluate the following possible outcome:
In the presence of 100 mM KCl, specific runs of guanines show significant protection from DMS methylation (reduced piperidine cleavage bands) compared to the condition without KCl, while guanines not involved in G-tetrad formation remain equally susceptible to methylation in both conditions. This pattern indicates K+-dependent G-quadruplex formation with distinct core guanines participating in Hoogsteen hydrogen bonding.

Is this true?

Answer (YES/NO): YES